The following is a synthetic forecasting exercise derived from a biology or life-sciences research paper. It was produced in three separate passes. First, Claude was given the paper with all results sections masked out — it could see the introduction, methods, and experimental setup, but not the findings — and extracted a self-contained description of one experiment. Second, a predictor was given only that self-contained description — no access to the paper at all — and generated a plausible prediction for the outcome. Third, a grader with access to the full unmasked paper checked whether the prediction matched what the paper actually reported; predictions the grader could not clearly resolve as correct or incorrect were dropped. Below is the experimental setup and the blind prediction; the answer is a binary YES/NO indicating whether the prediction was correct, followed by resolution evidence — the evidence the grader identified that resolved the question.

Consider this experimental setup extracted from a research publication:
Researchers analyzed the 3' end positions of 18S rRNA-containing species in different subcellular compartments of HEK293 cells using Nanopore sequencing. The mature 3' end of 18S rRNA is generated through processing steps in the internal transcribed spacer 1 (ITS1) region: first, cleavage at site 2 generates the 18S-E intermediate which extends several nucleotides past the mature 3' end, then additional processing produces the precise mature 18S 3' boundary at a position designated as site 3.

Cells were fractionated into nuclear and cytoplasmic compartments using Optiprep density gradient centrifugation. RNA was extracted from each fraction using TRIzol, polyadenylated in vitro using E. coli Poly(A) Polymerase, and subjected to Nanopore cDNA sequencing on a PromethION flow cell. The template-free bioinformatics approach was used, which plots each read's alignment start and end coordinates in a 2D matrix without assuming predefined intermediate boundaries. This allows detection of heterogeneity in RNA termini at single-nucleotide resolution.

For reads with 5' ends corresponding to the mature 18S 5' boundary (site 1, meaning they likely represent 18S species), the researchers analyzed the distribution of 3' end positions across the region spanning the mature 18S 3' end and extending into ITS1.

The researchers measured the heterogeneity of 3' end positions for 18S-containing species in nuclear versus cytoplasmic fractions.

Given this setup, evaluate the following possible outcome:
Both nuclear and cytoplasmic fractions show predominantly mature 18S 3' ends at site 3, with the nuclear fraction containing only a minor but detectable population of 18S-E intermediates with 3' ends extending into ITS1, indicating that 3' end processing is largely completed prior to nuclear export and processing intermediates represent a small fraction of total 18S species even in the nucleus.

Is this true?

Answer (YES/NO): NO